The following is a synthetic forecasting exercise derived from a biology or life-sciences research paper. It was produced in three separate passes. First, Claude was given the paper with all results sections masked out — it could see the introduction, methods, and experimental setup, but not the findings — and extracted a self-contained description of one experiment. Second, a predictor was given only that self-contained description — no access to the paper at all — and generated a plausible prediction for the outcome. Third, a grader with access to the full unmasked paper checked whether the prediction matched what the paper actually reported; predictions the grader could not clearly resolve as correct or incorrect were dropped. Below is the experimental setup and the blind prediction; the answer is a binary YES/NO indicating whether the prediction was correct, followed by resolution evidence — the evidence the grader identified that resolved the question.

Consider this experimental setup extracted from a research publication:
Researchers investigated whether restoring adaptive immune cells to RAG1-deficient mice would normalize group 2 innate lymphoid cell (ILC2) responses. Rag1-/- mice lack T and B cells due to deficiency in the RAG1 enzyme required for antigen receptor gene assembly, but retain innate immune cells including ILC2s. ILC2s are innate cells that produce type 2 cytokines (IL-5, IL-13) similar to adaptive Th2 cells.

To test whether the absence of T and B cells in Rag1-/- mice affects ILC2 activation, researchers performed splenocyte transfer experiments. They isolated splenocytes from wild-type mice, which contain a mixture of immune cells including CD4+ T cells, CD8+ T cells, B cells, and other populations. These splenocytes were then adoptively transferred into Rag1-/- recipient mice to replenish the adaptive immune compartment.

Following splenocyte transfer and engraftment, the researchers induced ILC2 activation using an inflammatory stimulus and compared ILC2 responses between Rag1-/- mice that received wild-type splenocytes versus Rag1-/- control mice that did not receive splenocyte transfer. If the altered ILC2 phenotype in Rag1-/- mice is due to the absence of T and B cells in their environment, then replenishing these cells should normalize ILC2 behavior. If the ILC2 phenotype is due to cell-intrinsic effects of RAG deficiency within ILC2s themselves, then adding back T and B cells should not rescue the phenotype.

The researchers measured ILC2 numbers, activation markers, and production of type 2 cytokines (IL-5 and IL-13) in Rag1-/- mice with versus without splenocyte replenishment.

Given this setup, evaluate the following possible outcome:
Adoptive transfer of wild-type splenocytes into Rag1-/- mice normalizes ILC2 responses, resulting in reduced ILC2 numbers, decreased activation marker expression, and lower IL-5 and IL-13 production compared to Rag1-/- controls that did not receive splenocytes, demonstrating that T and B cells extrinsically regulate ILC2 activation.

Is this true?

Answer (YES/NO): NO